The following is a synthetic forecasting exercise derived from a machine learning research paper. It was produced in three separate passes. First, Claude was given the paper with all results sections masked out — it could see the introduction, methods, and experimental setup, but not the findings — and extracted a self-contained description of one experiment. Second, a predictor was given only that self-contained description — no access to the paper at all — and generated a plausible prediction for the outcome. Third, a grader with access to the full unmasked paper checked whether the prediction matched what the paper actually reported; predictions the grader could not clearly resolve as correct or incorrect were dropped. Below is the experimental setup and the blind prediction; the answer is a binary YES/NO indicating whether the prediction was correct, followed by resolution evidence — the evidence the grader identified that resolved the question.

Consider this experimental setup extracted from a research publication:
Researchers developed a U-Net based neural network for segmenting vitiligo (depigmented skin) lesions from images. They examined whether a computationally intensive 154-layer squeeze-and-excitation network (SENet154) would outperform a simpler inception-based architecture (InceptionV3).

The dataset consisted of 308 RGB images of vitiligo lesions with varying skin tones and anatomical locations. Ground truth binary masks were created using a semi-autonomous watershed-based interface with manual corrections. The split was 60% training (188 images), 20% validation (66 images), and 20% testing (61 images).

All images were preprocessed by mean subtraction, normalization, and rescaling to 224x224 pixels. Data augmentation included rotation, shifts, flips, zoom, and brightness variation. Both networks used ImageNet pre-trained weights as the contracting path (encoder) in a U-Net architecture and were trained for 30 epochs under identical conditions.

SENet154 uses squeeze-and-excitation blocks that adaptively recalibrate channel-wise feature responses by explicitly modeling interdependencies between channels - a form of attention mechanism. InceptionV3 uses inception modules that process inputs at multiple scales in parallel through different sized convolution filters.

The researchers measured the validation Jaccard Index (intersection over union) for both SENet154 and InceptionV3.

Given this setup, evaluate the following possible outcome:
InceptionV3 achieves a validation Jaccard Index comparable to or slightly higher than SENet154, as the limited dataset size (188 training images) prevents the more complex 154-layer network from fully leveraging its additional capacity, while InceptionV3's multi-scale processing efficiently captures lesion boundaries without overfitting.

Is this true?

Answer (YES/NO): YES